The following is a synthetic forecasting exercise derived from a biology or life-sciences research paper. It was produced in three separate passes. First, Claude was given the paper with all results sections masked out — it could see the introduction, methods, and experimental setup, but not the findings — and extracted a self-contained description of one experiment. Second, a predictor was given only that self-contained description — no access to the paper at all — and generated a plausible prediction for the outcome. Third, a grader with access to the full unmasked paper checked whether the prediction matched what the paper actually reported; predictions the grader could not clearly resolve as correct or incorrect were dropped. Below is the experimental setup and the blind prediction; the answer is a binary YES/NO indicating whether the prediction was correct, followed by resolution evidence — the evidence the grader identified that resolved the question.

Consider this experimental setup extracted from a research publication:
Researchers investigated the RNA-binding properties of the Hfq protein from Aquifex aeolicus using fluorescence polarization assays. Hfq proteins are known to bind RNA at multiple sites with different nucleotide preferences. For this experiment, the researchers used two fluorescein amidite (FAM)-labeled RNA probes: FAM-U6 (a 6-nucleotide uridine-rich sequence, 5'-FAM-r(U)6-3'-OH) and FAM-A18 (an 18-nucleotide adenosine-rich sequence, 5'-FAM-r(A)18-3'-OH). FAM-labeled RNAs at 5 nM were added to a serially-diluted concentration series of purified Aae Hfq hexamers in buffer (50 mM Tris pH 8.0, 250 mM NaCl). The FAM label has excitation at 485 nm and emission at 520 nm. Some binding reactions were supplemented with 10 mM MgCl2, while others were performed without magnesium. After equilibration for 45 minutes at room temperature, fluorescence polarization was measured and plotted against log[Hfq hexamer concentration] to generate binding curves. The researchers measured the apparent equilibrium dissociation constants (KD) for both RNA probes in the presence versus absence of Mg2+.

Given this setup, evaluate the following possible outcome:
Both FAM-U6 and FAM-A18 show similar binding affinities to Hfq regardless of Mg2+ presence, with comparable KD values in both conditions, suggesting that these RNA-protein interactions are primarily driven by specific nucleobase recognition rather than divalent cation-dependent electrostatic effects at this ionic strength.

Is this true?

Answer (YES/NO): NO